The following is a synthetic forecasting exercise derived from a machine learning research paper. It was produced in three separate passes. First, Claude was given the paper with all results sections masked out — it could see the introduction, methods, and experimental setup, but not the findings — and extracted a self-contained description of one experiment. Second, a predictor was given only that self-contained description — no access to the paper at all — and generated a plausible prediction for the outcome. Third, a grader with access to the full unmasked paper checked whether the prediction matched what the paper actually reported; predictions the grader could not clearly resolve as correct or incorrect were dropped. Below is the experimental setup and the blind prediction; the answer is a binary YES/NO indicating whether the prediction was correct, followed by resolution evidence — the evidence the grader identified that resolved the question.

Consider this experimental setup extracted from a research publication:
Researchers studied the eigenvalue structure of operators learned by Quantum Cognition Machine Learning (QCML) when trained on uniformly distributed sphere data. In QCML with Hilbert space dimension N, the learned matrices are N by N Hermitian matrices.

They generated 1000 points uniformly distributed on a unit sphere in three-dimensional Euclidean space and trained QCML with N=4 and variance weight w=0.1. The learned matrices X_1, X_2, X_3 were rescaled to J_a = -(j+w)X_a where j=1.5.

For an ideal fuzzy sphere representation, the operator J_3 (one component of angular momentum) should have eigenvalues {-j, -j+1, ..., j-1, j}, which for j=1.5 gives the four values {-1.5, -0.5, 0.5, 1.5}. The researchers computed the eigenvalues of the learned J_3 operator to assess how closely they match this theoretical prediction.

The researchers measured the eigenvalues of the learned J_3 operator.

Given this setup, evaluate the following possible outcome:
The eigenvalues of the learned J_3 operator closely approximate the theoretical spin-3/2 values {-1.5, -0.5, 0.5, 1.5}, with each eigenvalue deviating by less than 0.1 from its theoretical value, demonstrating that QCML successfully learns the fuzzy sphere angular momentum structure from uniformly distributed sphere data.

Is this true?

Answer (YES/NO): YES